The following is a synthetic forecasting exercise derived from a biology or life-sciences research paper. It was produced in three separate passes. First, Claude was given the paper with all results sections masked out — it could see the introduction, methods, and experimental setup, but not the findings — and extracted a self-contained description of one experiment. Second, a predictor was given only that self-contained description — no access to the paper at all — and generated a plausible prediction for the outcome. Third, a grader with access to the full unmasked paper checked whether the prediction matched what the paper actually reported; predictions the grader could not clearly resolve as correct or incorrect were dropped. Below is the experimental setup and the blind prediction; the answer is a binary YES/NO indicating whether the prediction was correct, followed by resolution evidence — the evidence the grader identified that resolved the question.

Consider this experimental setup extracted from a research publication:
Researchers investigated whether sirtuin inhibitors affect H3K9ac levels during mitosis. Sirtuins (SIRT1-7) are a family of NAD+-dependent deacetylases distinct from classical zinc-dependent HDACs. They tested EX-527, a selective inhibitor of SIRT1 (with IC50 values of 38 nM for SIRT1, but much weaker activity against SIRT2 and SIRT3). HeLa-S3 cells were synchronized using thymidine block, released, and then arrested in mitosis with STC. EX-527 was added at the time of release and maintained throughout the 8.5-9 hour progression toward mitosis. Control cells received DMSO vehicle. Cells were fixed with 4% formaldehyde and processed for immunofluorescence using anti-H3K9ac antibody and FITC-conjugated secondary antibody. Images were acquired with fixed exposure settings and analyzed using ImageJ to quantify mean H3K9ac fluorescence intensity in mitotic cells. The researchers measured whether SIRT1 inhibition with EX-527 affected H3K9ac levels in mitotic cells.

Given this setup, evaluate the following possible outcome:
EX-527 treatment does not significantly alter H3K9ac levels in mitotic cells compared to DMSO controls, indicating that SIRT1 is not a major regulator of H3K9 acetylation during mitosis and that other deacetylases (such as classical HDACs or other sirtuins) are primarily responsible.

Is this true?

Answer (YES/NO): NO